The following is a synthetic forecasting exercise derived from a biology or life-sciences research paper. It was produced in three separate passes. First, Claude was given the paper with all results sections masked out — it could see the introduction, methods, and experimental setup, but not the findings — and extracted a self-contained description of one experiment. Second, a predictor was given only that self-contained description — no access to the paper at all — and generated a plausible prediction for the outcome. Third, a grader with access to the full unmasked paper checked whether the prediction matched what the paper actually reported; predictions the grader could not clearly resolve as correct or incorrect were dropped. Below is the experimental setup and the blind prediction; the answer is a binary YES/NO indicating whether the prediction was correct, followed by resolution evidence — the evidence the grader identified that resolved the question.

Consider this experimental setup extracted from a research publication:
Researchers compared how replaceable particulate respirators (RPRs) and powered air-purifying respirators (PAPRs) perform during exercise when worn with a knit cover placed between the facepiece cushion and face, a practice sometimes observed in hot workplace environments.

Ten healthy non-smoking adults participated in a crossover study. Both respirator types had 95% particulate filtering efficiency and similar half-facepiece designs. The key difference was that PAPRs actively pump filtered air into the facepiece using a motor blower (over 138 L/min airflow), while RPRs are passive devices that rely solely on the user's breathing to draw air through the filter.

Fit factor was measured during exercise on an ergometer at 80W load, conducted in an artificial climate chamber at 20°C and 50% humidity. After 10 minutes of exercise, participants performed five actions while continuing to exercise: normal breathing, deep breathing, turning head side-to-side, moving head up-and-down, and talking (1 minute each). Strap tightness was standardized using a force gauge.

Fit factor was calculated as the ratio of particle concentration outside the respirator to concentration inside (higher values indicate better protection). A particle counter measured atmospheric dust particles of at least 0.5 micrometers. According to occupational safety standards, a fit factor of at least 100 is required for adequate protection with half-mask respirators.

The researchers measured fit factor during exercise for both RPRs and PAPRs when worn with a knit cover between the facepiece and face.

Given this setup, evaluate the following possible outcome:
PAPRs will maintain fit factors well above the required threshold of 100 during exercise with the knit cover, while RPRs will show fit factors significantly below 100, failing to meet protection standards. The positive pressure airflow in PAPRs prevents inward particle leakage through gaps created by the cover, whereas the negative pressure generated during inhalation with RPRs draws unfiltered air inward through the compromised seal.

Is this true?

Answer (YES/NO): YES